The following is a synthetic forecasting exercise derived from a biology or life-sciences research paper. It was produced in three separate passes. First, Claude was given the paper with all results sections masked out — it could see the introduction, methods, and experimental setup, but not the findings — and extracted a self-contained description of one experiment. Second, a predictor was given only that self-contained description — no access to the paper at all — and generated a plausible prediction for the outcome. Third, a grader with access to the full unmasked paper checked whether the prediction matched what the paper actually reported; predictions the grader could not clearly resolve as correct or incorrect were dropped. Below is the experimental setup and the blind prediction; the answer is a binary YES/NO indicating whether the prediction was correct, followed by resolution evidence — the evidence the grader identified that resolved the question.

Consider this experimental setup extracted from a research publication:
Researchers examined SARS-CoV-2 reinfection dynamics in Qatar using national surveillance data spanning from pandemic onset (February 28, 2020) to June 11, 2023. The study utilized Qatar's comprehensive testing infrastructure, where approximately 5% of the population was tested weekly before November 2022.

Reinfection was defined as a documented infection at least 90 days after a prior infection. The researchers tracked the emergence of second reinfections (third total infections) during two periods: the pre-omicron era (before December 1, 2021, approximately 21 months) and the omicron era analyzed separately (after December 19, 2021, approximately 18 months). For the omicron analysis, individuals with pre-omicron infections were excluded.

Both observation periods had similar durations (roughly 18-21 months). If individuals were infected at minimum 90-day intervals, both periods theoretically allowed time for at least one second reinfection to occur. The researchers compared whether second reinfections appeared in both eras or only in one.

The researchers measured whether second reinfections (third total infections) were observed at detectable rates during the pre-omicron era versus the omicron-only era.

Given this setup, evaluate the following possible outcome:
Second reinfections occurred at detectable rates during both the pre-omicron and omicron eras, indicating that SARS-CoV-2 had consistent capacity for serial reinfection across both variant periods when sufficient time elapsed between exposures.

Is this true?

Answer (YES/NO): NO